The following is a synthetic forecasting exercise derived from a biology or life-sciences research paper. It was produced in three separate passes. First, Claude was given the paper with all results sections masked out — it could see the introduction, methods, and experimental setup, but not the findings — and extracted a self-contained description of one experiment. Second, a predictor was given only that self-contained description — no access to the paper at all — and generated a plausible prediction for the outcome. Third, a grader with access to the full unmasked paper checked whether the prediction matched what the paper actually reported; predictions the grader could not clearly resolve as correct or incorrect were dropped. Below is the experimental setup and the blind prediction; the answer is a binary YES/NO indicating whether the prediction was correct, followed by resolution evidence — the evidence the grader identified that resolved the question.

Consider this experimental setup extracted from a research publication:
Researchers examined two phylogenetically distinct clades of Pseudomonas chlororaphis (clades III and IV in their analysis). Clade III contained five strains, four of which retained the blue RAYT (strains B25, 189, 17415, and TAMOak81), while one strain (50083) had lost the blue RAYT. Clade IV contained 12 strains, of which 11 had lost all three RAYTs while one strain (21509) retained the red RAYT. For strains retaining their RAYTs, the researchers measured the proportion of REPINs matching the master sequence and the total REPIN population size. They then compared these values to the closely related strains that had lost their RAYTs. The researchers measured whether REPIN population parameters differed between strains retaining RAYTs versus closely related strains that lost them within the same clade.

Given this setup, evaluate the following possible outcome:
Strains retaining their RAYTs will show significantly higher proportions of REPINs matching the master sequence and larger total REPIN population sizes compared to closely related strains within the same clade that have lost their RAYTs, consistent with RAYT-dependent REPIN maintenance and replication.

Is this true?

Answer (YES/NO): YES